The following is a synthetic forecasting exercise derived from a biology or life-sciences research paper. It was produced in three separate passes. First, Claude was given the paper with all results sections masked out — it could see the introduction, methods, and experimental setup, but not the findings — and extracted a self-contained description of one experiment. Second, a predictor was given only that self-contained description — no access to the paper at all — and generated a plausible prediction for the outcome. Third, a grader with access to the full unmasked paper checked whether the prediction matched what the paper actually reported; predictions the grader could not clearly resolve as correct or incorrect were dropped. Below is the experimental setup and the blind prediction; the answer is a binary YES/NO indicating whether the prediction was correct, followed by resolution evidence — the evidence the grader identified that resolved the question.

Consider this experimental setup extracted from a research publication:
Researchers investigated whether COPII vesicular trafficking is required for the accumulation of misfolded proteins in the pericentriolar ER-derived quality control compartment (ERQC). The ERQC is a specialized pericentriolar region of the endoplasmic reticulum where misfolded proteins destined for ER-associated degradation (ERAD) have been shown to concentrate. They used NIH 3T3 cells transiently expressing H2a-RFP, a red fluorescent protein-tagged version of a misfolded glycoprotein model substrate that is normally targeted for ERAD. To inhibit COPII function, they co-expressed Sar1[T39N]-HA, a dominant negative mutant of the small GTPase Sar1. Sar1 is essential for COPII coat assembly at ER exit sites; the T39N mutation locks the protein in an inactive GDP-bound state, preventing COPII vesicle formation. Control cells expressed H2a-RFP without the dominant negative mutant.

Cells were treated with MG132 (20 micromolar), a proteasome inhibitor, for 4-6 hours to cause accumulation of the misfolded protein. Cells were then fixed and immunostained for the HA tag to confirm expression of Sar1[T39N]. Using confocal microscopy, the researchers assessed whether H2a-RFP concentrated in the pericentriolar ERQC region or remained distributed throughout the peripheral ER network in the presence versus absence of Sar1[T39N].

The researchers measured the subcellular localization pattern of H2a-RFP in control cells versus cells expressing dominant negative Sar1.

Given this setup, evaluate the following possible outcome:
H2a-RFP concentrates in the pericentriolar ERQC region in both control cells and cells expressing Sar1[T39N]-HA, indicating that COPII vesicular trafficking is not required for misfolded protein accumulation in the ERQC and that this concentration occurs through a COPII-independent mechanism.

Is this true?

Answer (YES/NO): NO